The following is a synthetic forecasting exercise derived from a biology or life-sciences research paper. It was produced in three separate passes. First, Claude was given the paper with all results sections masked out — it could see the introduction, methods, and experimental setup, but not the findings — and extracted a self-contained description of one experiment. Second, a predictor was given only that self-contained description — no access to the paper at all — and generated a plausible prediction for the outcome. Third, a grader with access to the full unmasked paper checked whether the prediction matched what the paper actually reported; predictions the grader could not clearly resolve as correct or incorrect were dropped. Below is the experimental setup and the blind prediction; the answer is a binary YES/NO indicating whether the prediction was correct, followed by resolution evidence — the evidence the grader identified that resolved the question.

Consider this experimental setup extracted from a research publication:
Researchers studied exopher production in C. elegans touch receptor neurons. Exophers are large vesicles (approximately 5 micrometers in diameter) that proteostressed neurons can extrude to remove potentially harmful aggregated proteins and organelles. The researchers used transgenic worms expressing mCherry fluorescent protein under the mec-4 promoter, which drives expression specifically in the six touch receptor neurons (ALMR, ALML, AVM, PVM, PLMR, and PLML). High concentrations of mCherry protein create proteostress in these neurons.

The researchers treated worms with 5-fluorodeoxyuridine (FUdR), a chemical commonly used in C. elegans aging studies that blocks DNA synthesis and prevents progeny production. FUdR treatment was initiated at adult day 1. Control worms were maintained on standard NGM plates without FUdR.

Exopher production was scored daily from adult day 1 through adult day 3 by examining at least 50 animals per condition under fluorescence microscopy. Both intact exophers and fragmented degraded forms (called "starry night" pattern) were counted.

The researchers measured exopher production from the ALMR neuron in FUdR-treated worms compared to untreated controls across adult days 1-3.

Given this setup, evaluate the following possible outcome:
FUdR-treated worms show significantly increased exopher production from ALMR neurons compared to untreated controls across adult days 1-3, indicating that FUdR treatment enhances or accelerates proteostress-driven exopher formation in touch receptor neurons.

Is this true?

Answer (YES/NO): NO